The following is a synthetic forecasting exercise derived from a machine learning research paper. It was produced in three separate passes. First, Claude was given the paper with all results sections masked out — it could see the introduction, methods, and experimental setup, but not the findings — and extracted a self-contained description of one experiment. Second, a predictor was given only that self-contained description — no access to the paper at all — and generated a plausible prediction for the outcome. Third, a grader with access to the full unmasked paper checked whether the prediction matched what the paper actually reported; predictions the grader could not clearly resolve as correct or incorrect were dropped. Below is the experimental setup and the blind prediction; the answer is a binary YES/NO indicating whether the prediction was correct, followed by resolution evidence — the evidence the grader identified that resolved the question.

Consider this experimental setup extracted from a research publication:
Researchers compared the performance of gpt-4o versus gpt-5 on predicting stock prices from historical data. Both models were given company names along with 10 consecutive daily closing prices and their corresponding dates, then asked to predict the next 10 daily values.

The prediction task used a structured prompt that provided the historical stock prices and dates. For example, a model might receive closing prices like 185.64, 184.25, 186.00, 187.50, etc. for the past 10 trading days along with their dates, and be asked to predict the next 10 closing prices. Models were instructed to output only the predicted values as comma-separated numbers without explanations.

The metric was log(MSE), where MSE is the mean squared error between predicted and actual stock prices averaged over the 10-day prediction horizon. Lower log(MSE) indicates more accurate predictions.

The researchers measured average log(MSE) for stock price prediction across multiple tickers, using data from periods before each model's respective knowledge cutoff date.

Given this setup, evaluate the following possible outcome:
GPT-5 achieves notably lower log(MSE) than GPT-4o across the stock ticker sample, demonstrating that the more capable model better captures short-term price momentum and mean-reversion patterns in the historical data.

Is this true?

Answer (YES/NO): NO